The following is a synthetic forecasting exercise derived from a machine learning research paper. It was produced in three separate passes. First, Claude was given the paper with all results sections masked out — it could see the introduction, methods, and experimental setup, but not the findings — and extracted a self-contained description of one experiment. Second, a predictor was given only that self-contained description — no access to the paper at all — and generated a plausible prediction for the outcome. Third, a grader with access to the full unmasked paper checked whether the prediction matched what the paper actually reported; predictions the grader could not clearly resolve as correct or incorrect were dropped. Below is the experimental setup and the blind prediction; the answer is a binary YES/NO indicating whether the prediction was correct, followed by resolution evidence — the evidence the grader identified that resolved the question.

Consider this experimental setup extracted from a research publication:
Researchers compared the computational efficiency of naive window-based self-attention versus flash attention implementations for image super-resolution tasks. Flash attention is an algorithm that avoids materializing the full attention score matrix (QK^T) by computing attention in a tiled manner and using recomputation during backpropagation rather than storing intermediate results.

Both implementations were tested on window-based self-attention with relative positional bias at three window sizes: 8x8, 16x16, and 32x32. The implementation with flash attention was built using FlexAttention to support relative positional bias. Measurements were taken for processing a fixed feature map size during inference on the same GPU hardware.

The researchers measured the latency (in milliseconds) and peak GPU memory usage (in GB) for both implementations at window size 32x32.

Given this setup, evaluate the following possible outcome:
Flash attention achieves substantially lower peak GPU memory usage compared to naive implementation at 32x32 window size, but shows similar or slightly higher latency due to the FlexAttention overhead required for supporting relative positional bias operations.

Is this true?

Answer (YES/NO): NO